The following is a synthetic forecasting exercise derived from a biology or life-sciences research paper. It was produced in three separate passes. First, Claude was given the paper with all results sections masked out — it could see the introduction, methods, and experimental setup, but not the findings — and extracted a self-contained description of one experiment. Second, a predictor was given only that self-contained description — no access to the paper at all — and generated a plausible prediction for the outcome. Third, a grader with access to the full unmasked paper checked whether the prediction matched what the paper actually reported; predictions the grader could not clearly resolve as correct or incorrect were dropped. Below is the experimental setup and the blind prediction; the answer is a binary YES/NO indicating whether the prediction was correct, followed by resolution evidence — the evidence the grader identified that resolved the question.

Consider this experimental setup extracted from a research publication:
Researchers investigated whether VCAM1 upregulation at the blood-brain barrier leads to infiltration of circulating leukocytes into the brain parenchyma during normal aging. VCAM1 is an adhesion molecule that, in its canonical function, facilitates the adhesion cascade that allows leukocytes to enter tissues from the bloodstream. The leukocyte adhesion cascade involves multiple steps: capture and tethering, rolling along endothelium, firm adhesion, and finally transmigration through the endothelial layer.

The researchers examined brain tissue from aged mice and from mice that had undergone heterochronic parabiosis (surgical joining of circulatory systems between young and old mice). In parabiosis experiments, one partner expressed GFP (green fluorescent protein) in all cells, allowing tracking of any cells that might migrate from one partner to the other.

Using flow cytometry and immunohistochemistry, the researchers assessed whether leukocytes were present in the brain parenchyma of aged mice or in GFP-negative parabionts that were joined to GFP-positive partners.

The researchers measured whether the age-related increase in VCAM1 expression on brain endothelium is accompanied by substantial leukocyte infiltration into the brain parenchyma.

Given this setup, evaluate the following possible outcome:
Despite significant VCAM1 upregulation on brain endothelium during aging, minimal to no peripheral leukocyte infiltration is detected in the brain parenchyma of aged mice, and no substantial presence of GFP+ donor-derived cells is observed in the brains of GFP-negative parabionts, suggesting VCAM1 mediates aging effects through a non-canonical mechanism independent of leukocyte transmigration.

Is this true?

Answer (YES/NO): YES